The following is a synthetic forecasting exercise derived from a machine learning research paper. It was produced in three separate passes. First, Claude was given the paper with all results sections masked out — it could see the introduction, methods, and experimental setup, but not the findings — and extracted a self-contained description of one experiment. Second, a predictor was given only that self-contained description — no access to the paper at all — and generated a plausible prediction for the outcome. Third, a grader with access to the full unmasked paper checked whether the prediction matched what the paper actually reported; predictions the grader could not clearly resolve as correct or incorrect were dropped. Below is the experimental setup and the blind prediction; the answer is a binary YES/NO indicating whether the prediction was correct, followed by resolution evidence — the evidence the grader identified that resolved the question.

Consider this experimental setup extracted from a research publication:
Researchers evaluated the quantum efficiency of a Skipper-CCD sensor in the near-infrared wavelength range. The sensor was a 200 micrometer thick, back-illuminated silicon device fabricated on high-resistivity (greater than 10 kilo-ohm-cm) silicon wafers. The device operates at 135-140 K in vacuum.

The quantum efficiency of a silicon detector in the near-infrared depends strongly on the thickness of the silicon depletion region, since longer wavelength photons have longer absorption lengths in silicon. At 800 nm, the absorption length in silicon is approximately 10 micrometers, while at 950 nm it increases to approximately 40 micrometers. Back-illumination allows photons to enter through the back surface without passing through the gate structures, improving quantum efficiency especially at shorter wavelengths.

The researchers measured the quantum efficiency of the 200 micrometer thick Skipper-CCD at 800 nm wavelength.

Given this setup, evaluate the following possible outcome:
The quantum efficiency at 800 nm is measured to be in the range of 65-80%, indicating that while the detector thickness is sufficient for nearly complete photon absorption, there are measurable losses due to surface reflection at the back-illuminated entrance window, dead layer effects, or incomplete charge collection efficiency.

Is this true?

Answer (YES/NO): NO